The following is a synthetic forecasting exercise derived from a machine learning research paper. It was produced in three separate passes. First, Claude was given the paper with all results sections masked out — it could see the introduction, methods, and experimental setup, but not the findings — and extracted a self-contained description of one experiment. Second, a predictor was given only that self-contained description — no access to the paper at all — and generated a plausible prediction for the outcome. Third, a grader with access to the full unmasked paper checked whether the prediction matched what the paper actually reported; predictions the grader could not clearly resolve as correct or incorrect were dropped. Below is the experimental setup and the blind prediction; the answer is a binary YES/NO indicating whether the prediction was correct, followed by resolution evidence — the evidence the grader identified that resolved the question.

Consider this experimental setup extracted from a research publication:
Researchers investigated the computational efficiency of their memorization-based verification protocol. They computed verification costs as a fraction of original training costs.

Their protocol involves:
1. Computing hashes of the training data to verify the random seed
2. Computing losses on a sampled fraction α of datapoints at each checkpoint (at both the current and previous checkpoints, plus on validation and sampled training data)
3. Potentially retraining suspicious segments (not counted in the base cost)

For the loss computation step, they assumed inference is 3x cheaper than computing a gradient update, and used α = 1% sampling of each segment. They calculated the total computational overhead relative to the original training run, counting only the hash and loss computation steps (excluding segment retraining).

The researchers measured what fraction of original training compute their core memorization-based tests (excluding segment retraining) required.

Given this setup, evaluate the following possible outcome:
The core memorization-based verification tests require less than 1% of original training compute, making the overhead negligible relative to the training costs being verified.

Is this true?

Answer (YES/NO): NO